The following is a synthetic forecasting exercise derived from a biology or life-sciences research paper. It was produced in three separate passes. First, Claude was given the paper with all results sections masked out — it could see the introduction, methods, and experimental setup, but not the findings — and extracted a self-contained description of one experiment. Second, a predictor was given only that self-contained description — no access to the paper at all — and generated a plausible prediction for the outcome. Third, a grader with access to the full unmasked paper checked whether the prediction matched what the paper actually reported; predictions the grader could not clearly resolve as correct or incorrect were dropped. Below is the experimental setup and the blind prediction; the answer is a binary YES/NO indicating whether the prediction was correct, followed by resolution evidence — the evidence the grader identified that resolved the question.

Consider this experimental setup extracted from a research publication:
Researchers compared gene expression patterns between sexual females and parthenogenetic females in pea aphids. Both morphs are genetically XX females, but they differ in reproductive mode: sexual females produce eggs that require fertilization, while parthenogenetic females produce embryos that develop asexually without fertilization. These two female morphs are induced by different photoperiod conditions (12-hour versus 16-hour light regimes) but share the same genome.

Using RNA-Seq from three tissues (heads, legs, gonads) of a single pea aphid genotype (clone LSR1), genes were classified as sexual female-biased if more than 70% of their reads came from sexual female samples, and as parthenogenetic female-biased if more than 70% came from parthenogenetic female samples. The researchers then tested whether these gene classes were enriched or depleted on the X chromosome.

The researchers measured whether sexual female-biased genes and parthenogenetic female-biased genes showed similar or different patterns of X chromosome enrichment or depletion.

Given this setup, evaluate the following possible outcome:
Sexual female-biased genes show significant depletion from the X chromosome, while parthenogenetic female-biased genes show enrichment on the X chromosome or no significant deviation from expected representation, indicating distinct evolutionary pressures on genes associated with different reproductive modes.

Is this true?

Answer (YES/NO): NO